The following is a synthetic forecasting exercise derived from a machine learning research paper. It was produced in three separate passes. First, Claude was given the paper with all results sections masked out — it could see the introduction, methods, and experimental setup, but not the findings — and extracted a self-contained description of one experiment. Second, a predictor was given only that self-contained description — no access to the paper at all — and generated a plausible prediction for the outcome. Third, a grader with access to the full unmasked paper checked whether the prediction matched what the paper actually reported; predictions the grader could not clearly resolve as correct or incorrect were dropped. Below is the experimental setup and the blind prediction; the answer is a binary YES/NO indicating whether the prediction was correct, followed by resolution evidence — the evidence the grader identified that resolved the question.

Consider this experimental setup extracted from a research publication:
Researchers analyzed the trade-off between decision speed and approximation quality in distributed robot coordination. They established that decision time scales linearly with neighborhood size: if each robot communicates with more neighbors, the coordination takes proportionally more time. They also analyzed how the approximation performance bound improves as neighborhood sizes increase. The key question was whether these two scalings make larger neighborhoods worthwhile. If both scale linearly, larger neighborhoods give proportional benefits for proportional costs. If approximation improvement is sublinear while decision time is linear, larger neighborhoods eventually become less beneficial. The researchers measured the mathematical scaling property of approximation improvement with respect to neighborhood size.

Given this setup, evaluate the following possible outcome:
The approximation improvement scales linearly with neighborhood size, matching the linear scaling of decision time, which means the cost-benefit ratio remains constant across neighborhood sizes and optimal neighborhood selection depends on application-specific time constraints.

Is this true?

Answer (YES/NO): NO